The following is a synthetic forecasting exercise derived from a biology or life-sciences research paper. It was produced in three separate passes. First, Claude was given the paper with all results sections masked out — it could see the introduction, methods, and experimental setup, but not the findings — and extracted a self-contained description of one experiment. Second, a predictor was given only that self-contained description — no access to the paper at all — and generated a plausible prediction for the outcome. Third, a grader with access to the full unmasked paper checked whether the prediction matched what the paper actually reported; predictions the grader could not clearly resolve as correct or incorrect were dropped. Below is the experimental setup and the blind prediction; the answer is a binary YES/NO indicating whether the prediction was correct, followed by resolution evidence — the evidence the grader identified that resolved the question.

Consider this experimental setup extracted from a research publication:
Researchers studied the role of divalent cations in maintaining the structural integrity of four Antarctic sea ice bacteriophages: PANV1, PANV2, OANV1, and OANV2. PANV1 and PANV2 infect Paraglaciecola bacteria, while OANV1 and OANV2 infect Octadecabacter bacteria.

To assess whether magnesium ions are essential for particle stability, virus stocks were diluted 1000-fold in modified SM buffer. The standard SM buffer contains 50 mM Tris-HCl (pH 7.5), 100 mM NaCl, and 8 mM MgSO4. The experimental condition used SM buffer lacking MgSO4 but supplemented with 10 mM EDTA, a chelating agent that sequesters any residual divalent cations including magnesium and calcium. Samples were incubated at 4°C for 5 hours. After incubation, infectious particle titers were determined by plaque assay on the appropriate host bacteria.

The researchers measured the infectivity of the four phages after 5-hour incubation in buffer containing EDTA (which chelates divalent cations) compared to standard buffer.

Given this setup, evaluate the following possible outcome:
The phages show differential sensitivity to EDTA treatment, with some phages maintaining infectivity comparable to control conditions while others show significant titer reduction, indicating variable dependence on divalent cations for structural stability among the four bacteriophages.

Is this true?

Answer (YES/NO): YES